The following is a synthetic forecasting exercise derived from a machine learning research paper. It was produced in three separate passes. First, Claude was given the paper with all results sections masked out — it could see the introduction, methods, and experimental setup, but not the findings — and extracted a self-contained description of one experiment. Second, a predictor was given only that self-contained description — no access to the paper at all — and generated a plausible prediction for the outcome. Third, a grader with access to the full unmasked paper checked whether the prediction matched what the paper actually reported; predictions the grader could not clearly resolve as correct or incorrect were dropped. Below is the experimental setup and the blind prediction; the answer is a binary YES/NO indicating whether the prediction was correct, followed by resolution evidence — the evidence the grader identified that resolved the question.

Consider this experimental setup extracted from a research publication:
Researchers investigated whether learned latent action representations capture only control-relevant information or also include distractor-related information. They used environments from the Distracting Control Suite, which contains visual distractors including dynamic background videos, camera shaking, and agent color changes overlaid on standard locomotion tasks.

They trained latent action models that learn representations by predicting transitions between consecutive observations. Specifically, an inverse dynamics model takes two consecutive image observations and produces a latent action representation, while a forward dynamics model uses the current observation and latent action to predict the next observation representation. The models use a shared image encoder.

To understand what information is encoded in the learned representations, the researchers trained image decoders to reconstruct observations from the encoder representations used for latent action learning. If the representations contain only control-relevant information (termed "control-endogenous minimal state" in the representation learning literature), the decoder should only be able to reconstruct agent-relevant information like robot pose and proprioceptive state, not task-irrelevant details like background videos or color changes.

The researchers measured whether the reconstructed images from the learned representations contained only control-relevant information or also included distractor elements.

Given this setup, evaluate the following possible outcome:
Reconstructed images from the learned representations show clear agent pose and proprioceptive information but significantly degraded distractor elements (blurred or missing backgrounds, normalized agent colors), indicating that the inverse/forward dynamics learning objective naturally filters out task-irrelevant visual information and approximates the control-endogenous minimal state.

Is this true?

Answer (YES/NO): NO